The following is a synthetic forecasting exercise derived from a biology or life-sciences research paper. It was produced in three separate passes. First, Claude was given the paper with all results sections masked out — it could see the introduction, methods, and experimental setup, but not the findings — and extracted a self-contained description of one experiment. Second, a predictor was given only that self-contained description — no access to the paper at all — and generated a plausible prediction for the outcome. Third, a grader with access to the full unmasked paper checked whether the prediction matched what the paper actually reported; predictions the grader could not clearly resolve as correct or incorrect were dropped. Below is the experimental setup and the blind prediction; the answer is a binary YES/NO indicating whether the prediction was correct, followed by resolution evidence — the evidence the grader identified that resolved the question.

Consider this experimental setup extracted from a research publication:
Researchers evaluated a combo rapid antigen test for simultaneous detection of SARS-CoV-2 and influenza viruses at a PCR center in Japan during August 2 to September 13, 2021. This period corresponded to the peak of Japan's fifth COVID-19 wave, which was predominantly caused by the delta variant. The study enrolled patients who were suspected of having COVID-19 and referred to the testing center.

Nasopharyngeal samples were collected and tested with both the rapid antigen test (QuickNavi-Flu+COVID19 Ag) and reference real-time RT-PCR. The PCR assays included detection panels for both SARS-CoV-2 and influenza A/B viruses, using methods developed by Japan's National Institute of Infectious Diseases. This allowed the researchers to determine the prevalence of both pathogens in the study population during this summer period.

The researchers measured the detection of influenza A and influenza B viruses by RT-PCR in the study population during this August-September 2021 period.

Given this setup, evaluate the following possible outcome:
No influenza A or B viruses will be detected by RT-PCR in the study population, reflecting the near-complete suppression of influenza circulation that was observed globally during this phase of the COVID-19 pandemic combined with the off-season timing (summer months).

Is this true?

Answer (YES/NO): YES